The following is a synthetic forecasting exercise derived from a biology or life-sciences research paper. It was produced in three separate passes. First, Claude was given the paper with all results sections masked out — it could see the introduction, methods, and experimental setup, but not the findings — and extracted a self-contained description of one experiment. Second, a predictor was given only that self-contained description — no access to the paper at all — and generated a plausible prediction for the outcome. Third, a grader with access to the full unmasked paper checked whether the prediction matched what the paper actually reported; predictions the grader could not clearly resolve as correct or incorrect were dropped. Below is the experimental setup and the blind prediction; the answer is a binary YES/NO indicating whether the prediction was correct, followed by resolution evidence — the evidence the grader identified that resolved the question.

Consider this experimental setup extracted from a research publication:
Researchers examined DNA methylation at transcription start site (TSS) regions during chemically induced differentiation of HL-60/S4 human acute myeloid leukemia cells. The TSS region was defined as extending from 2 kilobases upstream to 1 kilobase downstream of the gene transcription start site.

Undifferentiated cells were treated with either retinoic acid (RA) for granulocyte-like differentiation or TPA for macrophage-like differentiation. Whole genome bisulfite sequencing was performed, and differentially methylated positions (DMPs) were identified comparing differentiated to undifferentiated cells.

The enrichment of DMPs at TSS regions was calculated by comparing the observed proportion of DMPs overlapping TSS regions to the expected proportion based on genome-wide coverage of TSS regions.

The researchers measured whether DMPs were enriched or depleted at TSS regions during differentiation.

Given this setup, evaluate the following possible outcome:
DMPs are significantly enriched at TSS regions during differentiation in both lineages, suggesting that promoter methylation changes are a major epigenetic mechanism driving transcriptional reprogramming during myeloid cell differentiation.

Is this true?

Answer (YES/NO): NO